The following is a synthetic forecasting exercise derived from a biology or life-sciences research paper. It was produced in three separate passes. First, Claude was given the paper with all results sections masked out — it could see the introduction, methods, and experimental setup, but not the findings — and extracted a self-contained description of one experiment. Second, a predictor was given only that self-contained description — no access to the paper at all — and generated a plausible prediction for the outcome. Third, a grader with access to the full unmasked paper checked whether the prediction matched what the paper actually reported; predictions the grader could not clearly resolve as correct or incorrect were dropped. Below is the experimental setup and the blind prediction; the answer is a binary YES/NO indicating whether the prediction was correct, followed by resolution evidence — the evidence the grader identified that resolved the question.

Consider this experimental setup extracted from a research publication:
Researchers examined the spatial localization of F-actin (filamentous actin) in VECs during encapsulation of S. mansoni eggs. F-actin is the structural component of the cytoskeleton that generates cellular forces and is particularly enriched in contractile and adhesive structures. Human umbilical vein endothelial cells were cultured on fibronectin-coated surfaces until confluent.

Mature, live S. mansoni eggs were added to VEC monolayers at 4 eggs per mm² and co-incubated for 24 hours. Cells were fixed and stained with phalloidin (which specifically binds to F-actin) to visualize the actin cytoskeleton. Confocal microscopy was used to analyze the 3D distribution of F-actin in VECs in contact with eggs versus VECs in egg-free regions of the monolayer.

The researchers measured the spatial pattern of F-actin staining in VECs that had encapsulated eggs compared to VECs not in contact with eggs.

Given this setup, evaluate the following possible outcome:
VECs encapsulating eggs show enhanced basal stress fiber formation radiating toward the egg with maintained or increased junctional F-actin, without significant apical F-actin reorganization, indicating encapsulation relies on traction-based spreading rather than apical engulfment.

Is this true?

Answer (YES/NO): NO